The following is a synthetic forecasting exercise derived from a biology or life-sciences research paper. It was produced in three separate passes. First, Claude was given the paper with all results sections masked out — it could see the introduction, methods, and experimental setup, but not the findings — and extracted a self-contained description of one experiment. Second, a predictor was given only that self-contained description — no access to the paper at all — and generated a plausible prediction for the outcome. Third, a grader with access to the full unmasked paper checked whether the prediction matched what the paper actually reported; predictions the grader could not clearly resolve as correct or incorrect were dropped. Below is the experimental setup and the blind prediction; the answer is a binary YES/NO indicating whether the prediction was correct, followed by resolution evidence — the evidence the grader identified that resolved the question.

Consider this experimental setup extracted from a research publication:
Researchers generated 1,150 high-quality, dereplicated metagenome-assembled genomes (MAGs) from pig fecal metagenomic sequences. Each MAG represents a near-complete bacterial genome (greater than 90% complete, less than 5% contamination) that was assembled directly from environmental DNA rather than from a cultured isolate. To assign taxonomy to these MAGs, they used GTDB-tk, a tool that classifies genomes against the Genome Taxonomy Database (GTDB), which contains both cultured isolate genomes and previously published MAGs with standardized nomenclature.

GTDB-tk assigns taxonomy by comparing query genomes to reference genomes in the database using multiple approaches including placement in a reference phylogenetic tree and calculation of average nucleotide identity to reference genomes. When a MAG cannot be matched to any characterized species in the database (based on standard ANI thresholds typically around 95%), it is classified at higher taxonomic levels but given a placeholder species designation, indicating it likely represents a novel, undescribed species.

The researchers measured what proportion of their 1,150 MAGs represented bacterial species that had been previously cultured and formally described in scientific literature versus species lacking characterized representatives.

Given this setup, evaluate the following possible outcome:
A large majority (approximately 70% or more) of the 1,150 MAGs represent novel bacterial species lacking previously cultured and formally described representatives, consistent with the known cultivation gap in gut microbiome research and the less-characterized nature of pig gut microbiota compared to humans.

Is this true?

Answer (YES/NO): YES